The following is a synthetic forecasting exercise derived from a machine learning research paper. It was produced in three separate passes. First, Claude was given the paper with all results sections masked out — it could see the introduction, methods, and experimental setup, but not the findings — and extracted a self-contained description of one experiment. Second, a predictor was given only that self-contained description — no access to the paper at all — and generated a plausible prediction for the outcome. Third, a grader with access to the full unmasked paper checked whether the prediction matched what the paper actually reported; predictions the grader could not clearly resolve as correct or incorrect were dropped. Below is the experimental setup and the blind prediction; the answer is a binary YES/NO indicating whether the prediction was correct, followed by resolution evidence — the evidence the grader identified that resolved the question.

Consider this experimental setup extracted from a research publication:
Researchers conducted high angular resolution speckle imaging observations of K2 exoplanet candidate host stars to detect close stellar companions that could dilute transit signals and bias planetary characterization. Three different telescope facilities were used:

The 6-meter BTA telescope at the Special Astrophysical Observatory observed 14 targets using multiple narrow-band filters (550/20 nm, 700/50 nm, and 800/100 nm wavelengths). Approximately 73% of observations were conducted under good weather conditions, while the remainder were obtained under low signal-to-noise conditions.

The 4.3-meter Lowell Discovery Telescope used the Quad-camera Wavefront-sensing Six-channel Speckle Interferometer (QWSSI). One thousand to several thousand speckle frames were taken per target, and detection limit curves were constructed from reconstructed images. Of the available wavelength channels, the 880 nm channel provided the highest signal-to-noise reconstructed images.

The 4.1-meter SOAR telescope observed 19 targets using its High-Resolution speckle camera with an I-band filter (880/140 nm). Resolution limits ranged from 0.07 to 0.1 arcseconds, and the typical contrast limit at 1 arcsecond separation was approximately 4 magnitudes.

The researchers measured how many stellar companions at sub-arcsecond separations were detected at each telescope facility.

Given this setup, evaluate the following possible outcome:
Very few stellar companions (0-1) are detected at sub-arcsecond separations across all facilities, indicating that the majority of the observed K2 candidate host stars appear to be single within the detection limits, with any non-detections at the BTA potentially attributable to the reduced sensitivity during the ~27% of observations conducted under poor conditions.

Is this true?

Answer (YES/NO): NO